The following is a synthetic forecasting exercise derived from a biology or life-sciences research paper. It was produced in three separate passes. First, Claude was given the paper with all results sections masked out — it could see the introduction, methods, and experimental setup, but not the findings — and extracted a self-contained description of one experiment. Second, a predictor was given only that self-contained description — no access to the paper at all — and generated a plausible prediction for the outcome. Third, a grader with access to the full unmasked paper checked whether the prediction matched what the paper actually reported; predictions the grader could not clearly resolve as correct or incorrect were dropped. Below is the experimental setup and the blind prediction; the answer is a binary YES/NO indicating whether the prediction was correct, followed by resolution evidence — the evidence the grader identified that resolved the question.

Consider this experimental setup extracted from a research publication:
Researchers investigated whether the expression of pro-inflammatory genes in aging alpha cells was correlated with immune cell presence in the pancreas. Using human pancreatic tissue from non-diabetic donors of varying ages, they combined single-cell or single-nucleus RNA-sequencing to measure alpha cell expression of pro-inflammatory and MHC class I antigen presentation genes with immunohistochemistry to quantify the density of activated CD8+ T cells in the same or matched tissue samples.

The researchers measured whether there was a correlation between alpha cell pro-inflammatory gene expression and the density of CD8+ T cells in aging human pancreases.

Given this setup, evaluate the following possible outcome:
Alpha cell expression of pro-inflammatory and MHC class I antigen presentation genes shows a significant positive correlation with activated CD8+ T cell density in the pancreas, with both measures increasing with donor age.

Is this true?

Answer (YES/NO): YES